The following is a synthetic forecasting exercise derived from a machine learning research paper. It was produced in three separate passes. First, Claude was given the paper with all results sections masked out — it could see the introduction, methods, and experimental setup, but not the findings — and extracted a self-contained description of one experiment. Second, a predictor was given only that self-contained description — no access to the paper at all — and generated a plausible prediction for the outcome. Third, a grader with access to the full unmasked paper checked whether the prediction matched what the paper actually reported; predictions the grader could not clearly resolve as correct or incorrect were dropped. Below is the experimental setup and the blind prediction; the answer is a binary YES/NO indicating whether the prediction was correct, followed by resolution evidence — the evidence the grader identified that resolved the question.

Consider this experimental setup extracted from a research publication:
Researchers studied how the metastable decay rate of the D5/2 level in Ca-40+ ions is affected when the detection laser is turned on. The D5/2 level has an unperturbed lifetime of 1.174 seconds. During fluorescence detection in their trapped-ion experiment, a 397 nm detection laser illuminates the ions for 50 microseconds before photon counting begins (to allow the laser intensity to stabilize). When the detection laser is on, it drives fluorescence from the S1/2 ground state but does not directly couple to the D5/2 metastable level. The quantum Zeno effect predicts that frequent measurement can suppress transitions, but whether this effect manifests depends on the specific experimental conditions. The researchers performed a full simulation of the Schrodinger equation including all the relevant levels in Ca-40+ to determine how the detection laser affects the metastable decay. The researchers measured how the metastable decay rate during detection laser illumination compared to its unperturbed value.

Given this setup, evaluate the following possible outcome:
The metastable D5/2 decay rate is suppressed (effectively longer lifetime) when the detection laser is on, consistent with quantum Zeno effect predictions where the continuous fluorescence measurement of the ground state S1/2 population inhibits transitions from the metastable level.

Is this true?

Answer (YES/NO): YES